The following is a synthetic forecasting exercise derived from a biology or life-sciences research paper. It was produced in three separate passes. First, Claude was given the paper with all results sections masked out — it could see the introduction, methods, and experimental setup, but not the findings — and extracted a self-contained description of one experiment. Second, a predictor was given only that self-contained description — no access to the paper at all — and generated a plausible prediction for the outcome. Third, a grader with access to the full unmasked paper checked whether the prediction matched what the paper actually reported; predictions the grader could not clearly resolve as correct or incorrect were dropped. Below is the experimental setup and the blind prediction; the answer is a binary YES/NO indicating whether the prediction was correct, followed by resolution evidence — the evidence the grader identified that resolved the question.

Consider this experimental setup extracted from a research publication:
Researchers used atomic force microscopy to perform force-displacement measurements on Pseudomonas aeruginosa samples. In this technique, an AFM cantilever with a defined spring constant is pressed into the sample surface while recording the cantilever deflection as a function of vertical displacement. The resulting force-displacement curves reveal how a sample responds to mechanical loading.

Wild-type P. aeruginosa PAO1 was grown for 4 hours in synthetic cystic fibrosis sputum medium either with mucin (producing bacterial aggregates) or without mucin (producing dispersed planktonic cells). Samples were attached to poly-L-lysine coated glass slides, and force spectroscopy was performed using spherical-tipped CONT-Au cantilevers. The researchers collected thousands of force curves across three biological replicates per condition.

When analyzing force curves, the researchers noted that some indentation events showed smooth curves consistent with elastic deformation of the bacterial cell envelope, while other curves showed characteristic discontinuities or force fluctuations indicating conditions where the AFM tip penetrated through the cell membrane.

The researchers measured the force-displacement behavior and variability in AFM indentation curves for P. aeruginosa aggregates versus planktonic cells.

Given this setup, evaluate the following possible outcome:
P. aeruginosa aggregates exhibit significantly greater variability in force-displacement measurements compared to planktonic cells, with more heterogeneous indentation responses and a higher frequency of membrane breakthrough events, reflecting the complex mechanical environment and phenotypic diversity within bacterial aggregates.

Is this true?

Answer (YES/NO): NO